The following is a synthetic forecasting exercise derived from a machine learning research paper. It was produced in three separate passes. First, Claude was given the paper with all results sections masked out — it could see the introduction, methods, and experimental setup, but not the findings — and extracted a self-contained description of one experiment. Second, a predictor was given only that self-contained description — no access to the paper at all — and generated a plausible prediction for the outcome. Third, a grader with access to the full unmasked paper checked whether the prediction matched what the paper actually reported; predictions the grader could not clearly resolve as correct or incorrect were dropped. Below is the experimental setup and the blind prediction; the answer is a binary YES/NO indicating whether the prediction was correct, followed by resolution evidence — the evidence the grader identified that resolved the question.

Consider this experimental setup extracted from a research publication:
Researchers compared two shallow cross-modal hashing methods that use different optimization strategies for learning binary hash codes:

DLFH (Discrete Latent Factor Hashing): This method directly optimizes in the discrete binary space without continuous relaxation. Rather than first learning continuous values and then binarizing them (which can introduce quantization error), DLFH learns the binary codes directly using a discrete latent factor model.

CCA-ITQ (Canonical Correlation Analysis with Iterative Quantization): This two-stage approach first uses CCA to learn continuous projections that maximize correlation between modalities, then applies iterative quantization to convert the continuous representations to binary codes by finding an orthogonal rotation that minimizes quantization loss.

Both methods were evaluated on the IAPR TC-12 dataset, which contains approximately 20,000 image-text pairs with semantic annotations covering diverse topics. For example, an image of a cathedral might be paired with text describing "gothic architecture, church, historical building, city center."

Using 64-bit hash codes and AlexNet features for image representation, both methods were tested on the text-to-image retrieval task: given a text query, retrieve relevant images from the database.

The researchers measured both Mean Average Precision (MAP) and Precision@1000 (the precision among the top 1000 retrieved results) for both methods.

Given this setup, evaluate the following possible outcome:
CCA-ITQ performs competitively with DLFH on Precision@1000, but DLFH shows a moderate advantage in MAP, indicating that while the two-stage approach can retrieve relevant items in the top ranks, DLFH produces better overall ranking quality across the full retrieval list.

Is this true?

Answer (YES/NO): NO